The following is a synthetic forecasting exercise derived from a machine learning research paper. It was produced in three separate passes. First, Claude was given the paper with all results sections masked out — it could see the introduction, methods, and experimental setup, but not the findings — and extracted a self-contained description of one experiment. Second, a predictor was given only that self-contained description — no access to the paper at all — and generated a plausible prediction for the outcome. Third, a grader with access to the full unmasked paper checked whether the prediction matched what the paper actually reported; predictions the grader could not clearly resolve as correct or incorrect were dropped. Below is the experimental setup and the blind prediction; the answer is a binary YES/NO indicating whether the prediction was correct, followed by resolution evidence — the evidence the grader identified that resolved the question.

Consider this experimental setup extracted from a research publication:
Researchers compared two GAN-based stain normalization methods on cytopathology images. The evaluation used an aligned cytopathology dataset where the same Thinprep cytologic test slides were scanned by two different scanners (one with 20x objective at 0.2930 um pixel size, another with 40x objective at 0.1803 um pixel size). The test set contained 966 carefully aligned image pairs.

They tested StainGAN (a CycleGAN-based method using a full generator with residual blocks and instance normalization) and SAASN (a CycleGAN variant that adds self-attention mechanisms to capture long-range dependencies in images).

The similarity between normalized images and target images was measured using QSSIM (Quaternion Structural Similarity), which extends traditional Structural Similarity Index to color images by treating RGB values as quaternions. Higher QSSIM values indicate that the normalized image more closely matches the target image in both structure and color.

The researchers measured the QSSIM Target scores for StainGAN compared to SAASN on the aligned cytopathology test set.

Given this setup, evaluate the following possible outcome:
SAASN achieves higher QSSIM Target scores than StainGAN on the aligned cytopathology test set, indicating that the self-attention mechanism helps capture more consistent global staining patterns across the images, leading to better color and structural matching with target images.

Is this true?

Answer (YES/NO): YES